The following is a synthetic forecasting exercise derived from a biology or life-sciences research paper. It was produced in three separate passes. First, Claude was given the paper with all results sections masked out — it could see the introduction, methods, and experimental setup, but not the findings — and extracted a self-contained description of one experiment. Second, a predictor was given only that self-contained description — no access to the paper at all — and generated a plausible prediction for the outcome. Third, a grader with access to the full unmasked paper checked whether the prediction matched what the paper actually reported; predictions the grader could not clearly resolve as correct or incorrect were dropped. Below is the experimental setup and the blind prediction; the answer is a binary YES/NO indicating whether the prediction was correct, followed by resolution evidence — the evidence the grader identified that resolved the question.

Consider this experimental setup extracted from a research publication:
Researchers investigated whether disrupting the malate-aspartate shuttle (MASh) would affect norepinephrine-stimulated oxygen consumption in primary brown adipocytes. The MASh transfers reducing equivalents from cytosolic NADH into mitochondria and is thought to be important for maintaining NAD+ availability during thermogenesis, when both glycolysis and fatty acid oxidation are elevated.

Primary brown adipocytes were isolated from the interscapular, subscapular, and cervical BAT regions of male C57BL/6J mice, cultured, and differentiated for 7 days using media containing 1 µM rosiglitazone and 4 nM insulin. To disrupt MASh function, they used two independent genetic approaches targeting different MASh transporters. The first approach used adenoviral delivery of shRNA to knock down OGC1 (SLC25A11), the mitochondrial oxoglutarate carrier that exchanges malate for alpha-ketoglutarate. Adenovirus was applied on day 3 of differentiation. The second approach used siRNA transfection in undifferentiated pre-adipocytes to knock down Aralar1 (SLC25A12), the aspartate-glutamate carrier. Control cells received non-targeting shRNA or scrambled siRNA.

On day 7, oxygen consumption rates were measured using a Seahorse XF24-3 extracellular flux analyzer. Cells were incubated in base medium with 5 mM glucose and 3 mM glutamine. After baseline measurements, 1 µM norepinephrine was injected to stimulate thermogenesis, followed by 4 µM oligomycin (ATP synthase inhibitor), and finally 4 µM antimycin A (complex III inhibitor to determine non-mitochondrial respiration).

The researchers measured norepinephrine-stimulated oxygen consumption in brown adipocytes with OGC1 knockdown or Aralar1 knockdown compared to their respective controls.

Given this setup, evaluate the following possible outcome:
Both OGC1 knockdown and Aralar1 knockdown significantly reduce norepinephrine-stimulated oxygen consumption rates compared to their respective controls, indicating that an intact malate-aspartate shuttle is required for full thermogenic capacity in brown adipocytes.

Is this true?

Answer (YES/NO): NO